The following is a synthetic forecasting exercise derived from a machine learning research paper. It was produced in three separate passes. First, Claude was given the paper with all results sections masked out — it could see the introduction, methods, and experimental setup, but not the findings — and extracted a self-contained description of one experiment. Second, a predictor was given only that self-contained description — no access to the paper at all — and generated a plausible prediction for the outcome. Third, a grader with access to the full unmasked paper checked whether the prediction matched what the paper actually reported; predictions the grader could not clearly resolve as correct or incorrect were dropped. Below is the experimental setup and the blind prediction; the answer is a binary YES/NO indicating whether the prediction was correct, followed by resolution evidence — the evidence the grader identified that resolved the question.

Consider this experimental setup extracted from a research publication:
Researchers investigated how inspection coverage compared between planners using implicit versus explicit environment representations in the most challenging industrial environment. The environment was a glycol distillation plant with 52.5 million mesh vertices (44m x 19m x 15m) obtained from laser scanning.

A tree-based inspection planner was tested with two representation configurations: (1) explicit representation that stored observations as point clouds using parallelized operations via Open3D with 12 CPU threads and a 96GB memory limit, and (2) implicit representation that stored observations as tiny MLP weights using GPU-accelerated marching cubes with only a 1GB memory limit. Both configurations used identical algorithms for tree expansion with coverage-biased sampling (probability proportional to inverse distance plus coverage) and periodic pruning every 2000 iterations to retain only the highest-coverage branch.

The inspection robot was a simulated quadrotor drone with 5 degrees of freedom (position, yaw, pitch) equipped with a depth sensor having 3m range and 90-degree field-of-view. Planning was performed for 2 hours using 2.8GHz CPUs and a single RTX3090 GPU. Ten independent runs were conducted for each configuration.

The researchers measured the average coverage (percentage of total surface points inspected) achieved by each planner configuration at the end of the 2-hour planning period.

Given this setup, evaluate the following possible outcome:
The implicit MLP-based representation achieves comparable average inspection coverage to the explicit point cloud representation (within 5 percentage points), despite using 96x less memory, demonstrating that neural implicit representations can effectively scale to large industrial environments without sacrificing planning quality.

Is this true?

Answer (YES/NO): YES